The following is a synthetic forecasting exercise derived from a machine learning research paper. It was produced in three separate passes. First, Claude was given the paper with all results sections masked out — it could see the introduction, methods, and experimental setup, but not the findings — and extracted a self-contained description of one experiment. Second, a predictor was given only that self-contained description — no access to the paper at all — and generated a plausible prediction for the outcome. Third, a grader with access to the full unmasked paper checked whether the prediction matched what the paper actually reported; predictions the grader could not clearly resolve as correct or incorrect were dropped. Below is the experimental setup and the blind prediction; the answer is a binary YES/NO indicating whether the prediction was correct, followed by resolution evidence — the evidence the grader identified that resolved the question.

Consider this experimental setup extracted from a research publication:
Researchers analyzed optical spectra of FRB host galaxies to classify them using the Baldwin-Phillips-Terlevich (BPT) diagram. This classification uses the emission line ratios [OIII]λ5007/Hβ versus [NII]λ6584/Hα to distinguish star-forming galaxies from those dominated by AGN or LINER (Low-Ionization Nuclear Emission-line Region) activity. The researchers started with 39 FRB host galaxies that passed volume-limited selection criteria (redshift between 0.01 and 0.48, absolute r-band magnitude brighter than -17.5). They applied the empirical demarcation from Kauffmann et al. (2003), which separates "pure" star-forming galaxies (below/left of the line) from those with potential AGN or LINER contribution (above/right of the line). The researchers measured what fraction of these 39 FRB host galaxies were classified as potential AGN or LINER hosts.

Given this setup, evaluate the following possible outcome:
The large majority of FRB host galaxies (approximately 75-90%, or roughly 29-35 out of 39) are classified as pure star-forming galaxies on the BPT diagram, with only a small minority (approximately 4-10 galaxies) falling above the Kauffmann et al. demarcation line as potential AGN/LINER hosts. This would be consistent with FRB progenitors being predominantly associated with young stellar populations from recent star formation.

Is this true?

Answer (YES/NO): NO